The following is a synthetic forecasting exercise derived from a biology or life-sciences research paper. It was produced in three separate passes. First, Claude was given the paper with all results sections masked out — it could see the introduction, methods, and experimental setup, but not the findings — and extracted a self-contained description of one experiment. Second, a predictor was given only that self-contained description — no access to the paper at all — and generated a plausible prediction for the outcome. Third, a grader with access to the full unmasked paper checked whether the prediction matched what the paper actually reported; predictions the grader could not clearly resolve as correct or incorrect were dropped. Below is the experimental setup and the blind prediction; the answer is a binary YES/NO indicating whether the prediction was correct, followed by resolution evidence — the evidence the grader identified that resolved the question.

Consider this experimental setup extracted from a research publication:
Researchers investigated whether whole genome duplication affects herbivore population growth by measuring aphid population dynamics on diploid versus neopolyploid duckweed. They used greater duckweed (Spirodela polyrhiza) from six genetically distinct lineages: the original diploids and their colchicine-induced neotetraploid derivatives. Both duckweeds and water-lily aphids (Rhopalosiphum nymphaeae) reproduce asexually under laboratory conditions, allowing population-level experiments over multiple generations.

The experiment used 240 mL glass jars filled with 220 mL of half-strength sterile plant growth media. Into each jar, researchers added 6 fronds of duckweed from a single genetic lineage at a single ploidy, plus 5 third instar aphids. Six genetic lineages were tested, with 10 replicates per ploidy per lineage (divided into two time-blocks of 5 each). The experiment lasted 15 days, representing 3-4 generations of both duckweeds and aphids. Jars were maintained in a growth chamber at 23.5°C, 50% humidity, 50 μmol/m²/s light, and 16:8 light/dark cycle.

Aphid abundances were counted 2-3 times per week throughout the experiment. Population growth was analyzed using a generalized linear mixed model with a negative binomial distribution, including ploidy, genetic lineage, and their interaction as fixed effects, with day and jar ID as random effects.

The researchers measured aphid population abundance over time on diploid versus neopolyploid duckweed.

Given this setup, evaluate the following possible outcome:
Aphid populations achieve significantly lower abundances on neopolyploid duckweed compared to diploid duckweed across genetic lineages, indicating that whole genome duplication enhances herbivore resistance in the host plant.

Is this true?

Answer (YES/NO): NO